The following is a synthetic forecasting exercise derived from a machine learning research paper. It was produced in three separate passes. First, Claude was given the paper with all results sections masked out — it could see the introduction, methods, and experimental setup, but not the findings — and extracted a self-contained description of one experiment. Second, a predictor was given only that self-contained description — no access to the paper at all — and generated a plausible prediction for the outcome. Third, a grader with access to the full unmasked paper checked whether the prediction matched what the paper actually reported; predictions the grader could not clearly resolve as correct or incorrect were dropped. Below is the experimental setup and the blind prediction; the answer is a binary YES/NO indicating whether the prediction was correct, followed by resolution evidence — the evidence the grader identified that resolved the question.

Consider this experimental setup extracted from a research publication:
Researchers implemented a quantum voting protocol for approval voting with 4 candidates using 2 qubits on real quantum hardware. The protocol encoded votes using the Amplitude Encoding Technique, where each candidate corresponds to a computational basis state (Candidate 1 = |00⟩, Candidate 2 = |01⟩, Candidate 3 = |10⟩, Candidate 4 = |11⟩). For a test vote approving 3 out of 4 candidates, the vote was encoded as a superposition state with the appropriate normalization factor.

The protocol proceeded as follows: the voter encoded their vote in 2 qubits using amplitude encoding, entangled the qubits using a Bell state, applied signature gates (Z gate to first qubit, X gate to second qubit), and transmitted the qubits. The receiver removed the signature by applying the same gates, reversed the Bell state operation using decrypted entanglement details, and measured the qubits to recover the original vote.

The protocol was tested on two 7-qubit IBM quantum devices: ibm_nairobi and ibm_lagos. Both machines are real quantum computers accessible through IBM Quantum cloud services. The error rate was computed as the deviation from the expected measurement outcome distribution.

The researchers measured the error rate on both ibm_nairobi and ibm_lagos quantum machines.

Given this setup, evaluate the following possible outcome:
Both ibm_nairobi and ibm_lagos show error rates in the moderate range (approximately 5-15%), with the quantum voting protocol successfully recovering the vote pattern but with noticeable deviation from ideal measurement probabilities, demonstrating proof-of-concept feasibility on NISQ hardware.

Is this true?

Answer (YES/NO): NO